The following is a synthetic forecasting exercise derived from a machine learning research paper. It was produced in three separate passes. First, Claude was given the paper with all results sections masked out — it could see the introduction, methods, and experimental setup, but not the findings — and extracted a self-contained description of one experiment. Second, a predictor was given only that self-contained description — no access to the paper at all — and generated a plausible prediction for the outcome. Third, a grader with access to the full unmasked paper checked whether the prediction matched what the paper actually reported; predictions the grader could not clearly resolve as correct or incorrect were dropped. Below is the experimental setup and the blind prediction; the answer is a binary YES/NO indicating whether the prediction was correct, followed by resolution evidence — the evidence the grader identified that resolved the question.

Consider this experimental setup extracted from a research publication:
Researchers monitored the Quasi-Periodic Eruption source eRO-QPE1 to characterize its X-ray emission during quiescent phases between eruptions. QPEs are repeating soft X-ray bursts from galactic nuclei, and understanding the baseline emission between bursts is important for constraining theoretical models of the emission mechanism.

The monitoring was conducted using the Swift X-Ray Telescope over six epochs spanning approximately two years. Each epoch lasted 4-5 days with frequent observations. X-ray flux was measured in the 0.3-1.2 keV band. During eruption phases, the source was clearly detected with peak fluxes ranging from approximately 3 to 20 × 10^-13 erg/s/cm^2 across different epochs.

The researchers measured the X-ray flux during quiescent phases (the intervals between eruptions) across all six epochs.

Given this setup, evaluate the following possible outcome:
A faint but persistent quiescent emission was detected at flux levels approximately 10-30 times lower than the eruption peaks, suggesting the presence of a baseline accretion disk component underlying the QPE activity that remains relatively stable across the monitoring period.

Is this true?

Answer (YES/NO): NO